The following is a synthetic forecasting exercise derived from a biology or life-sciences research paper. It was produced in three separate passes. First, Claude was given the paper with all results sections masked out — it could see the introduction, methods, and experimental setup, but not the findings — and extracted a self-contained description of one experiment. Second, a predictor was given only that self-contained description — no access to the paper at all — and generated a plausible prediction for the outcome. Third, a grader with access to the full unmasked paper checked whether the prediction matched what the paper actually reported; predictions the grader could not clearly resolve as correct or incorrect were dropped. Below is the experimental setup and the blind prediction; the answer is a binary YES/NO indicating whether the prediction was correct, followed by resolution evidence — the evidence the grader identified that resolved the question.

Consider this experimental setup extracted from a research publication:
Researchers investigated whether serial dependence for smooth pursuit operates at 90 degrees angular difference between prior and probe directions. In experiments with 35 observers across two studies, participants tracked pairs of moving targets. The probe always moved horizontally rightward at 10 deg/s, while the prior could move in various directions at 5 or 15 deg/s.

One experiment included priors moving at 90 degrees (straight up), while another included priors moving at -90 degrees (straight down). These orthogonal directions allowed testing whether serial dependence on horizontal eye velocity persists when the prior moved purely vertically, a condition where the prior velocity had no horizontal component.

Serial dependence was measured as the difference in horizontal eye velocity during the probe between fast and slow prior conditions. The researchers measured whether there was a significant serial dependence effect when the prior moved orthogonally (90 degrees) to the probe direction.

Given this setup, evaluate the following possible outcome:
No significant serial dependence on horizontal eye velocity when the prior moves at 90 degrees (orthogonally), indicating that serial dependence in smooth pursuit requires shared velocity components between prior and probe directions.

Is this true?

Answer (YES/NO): NO